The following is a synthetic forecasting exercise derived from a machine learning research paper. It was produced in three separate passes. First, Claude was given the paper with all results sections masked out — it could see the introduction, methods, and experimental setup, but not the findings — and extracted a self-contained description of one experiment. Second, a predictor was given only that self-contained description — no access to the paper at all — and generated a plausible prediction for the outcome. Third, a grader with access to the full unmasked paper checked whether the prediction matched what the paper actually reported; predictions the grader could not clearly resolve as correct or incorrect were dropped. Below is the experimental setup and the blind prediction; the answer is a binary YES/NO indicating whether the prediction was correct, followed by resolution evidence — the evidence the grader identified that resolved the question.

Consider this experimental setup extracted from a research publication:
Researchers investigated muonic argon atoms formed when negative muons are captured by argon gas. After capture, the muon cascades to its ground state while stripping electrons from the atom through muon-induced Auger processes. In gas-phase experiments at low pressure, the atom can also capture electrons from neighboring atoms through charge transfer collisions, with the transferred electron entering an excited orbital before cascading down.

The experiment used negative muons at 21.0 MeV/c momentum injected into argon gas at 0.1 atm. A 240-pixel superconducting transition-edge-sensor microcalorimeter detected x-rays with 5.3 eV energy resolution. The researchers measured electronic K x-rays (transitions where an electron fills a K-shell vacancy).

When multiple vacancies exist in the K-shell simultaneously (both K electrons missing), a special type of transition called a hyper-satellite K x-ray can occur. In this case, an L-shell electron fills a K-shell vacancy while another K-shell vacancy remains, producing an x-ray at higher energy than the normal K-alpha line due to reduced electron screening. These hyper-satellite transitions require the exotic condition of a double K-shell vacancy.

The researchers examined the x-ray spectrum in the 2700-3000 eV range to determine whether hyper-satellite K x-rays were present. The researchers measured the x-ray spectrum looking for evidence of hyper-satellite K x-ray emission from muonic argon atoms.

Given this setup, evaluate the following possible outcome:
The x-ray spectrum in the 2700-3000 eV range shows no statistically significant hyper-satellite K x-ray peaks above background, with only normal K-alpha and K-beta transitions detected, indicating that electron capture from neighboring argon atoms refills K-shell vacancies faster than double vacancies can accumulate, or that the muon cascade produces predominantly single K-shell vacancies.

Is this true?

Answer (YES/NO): NO